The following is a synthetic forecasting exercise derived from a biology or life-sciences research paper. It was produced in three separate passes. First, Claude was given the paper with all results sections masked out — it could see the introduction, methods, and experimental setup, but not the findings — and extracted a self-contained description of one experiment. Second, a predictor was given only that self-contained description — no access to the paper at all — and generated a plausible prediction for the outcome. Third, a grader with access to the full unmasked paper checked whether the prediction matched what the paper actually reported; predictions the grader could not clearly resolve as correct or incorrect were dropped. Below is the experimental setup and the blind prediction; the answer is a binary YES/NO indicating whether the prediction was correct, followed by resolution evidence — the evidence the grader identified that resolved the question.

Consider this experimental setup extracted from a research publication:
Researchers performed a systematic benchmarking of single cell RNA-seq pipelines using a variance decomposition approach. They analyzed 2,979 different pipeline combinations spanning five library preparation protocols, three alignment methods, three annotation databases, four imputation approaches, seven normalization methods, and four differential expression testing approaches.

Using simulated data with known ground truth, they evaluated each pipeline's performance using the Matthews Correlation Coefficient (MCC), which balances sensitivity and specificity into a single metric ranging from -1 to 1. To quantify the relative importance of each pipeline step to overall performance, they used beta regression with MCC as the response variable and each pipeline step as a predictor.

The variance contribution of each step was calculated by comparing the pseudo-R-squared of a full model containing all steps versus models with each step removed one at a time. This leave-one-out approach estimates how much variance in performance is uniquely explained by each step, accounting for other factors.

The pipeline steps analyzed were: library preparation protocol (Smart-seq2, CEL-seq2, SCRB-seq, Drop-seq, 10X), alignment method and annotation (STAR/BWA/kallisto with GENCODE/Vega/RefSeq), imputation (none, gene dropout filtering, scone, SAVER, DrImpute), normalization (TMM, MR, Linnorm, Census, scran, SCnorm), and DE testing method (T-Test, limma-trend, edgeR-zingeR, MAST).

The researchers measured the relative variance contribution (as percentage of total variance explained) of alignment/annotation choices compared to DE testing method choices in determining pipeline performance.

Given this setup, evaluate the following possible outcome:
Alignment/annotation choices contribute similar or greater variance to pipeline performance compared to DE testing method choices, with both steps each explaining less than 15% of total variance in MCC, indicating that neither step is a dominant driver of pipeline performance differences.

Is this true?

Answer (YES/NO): YES